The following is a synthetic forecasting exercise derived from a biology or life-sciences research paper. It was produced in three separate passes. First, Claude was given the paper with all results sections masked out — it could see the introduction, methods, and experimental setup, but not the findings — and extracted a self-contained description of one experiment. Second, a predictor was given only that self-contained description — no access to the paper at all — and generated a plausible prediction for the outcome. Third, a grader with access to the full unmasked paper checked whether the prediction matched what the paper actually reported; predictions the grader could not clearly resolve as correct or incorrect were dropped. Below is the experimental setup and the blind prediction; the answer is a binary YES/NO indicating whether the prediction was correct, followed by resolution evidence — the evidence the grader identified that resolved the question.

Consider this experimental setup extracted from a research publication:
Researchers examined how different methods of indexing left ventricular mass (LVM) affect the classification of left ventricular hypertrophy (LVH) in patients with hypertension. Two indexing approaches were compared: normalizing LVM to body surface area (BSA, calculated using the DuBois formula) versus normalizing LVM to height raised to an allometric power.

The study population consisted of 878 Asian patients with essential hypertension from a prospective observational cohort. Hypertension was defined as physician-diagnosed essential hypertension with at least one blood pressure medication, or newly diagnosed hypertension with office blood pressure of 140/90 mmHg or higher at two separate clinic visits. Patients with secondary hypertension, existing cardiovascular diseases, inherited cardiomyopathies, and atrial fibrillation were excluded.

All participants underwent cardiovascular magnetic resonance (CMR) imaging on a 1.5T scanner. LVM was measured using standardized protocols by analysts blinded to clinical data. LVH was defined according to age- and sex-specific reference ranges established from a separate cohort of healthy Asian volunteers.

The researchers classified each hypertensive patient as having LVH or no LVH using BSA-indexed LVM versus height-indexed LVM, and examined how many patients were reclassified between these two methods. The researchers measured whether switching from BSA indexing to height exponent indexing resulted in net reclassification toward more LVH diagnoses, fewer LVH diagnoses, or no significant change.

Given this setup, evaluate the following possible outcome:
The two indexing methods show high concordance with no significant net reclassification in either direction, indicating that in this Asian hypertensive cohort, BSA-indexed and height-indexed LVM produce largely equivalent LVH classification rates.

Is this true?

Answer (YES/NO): NO